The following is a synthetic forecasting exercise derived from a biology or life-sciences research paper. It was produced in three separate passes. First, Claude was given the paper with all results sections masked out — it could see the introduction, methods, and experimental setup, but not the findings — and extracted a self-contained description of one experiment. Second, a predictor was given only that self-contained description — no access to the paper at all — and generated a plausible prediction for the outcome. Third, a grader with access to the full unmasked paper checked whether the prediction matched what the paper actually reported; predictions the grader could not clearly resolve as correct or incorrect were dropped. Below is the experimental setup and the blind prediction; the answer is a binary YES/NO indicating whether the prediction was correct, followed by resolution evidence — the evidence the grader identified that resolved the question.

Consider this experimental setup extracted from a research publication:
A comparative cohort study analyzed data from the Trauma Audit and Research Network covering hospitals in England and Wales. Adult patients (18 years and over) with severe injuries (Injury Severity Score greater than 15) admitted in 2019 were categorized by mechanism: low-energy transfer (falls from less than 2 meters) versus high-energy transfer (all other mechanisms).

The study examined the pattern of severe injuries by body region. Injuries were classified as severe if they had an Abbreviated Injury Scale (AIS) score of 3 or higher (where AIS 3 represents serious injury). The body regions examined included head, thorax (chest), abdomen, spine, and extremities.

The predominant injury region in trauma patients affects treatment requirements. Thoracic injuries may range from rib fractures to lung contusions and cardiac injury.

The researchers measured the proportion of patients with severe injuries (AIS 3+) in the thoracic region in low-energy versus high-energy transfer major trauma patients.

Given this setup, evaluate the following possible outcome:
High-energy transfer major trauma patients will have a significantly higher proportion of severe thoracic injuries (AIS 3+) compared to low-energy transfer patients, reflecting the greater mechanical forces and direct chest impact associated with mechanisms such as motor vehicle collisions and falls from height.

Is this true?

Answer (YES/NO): NO